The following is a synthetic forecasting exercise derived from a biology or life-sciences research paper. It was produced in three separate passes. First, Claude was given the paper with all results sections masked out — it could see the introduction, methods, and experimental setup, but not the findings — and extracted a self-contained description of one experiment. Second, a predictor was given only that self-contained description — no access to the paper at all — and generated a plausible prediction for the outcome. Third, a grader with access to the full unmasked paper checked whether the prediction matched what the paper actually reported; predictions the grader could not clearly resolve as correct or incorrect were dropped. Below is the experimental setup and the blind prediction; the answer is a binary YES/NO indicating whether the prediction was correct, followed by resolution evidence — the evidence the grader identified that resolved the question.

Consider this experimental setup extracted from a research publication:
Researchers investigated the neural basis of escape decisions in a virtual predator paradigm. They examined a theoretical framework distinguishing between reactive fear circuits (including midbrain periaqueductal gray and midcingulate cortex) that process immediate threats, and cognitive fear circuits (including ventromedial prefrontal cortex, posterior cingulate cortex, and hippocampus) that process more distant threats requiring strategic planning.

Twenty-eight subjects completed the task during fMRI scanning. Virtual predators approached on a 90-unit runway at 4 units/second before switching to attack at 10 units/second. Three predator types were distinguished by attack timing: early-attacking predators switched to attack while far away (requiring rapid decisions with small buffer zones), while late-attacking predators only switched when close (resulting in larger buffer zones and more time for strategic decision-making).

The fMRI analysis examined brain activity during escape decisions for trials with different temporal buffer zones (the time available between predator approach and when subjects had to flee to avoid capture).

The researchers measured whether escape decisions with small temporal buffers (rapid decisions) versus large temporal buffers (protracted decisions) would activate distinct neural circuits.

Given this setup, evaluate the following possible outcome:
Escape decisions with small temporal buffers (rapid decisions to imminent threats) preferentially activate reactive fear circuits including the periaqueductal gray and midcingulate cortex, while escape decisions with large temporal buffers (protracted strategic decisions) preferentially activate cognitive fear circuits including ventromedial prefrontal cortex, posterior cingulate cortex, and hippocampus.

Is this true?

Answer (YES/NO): YES